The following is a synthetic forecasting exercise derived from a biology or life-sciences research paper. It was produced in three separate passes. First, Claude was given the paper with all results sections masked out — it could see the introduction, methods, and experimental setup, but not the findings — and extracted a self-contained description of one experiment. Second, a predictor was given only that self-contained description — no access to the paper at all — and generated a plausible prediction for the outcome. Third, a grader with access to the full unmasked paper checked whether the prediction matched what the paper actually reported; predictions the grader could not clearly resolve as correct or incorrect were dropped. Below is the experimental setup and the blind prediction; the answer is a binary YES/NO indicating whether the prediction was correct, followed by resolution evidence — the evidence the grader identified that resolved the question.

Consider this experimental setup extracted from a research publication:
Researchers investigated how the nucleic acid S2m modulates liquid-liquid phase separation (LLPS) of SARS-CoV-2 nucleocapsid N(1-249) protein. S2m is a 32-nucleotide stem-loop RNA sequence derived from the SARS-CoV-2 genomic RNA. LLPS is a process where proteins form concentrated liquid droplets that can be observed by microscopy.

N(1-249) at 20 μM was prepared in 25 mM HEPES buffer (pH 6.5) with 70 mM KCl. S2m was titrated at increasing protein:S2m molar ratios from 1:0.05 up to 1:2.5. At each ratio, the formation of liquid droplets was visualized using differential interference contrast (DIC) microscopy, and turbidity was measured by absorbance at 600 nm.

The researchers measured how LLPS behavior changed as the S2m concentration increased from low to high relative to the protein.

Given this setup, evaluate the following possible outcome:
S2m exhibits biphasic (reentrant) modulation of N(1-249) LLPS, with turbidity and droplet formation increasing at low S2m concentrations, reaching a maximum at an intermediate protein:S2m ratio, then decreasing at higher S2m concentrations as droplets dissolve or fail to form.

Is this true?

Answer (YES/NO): YES